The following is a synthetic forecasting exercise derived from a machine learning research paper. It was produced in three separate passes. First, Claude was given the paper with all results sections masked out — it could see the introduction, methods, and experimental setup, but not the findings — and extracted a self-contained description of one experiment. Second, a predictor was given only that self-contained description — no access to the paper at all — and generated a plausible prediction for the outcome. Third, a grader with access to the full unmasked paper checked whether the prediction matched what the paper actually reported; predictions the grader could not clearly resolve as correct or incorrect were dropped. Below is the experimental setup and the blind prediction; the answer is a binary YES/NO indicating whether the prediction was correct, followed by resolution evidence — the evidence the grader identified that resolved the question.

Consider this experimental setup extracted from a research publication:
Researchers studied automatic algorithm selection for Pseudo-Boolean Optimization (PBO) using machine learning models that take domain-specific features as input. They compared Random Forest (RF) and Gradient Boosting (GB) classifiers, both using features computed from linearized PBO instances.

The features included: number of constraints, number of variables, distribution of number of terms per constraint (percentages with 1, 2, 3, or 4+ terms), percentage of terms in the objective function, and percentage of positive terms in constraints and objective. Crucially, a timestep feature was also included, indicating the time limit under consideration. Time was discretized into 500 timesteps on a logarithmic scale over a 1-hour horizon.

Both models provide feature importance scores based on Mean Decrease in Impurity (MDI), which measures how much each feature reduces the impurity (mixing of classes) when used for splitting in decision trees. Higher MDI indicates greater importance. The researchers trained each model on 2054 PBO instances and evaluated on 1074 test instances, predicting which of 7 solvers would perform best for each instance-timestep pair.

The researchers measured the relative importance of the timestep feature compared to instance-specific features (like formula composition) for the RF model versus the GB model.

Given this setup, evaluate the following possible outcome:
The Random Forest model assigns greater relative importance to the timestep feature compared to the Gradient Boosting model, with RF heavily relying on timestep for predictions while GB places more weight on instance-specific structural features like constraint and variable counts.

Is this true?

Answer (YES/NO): YES